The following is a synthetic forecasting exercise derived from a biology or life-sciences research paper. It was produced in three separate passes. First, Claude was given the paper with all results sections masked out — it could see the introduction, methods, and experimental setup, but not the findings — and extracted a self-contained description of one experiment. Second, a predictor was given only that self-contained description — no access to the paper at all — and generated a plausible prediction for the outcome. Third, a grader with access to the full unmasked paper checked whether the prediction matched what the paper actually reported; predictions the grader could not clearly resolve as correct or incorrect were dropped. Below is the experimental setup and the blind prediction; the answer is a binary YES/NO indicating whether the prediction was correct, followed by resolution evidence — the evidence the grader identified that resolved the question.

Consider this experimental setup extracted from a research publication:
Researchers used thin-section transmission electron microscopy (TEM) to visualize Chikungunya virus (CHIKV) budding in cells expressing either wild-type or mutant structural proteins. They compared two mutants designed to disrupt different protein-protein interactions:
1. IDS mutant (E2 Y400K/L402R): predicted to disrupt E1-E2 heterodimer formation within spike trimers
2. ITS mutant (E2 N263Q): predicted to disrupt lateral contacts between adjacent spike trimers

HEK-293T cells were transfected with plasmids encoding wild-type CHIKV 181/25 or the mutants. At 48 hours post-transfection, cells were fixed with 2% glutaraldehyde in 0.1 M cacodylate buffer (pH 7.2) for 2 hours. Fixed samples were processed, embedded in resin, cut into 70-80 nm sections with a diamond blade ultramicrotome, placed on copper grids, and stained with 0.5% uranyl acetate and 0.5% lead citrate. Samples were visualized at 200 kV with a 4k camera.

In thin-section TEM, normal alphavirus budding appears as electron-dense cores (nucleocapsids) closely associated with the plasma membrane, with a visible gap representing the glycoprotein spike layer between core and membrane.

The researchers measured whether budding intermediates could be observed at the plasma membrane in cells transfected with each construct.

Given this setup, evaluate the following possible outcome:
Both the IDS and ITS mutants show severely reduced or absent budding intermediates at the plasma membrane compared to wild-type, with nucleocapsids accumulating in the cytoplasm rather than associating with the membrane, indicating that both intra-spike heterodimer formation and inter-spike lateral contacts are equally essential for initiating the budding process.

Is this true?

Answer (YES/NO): NO